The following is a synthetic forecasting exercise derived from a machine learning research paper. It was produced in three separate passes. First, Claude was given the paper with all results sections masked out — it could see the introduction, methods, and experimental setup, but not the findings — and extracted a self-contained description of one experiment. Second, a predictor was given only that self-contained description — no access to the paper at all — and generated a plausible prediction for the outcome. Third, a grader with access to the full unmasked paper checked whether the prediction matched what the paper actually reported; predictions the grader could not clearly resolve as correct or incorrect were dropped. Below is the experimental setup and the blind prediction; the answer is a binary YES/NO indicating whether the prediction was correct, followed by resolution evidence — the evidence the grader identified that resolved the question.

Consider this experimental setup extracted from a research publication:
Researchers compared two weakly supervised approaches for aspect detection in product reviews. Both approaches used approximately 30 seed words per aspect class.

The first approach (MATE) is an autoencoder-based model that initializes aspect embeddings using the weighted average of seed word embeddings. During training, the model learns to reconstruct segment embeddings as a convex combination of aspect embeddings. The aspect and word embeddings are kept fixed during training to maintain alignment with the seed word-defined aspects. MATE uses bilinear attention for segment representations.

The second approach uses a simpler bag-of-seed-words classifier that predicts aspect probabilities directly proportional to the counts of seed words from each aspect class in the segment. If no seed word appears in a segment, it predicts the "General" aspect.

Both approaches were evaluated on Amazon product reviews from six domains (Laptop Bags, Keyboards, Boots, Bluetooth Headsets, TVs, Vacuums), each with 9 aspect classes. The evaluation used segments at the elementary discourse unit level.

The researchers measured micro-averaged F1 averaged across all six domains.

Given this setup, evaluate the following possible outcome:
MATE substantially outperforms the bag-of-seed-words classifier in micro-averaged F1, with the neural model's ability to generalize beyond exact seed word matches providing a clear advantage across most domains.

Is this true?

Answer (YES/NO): NO